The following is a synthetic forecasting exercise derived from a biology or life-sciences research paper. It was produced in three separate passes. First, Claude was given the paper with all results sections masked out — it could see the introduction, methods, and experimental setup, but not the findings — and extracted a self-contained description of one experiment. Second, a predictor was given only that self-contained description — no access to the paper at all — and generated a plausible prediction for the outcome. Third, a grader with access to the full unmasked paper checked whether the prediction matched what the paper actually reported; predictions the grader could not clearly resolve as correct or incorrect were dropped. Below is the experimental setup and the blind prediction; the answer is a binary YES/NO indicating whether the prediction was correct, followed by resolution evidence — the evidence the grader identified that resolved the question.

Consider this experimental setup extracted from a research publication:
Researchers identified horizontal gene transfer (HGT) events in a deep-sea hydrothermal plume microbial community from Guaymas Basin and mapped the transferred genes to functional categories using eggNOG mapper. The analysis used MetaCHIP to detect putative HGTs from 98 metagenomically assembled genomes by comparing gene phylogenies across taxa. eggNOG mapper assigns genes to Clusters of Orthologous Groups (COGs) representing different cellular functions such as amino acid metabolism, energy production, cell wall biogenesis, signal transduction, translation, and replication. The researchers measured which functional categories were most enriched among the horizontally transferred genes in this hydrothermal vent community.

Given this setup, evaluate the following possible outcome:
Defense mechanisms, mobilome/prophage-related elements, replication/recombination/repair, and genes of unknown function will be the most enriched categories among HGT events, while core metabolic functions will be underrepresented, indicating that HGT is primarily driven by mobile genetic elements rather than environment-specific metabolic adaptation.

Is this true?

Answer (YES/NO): NO